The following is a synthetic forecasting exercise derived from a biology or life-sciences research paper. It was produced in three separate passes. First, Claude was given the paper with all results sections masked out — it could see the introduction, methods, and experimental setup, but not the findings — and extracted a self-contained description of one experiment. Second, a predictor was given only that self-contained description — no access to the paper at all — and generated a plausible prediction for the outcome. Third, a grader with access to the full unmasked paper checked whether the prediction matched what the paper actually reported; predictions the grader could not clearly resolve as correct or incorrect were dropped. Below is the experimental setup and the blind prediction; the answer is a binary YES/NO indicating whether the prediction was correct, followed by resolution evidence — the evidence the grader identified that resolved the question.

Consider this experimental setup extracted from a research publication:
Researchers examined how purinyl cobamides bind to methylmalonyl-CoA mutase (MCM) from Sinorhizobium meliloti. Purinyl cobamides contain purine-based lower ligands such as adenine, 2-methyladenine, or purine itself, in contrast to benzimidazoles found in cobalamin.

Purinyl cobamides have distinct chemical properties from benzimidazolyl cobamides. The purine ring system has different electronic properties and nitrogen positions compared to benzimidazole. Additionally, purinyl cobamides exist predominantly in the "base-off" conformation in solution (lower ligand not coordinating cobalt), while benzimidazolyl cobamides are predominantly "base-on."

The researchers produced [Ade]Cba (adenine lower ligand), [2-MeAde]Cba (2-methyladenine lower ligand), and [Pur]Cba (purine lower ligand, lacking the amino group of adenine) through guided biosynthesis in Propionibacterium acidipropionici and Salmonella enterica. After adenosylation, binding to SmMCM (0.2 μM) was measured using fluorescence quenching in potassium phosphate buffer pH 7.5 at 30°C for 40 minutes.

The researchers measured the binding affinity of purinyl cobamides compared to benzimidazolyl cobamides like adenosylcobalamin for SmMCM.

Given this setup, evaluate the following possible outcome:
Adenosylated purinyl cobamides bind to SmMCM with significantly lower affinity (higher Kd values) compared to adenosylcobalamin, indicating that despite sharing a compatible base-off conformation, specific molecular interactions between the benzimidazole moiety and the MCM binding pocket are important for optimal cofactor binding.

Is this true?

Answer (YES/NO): YES